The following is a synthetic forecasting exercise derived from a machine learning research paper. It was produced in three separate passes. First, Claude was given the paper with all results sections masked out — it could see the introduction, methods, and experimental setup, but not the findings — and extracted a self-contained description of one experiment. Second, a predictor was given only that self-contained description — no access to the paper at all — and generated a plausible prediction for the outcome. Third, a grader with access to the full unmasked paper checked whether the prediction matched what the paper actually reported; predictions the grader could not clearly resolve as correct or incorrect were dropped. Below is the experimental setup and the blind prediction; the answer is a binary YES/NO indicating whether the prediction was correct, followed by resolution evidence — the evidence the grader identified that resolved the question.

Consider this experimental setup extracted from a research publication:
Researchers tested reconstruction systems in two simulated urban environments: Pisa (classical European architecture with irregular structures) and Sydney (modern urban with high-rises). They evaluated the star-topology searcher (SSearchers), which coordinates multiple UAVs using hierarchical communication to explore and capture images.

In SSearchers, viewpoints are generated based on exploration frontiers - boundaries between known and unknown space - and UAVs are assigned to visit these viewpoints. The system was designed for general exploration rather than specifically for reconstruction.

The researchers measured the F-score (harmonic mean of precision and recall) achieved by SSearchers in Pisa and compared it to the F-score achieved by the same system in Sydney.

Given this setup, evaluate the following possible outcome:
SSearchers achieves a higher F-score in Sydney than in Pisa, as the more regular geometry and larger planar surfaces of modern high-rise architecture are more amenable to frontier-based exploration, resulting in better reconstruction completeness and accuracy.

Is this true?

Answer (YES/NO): NO